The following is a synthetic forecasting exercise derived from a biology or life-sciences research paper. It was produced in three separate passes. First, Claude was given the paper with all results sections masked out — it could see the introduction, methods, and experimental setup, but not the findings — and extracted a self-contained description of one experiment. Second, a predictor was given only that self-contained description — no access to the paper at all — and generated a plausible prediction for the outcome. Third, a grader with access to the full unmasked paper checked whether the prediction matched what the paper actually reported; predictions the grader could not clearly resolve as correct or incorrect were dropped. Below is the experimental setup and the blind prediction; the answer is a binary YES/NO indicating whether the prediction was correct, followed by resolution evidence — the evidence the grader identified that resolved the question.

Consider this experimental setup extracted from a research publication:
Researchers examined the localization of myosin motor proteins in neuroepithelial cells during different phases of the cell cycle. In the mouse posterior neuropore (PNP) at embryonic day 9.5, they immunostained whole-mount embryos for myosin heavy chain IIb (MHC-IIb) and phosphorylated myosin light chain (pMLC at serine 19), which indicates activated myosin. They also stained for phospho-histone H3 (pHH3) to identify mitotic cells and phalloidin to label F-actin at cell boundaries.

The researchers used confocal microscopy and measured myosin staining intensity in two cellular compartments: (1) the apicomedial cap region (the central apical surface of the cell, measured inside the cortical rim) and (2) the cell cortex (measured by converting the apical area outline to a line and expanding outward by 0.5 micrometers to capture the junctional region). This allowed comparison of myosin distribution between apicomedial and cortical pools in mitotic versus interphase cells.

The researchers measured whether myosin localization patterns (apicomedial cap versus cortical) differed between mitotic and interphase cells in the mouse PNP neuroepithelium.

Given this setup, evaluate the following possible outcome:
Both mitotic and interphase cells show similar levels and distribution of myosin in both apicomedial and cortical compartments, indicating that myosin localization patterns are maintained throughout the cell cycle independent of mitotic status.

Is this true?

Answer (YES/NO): NO